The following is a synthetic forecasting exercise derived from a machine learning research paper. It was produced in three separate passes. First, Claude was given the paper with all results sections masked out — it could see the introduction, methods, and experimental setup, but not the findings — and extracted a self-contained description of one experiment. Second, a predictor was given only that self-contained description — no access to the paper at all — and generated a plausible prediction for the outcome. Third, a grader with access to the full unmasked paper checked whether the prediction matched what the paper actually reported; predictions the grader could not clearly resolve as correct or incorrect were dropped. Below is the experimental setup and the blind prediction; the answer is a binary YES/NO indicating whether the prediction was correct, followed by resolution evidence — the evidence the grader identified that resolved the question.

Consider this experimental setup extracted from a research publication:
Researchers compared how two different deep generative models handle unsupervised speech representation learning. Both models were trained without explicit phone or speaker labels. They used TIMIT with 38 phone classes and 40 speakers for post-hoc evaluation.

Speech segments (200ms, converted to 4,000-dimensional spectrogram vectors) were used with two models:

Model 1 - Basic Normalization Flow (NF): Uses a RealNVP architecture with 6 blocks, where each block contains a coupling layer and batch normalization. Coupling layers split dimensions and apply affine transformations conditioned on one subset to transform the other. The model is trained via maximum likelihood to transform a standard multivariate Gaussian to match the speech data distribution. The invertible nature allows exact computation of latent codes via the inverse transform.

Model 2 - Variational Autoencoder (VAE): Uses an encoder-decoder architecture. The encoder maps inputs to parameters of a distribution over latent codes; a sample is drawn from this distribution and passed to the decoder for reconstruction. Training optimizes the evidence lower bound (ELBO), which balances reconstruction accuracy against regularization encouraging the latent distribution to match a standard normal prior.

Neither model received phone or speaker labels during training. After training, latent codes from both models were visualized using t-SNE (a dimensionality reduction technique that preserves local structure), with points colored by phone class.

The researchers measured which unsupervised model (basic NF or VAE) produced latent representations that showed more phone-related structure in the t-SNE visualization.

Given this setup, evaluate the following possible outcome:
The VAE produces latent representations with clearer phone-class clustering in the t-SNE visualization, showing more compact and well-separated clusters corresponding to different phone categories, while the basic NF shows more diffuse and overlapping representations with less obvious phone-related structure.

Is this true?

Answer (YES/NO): NO